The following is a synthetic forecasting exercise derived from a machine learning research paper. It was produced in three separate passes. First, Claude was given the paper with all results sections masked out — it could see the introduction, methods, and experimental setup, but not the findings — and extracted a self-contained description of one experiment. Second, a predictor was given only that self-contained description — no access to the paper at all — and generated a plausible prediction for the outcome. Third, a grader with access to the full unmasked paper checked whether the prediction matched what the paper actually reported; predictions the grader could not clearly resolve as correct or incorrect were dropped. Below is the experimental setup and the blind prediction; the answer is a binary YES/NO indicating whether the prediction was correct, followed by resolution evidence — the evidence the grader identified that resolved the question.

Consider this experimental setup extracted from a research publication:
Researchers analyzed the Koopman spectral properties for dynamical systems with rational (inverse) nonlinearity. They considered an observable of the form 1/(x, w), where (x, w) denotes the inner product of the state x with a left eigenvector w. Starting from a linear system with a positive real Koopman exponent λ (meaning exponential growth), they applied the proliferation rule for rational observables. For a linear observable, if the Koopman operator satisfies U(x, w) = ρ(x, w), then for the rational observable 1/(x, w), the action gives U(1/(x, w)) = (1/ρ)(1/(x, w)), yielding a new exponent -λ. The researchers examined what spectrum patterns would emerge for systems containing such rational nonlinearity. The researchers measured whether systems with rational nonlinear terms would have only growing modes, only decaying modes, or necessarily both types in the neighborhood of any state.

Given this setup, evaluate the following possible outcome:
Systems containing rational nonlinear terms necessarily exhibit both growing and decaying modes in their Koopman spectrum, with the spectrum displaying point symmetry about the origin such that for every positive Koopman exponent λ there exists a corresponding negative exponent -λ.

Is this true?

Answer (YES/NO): YES